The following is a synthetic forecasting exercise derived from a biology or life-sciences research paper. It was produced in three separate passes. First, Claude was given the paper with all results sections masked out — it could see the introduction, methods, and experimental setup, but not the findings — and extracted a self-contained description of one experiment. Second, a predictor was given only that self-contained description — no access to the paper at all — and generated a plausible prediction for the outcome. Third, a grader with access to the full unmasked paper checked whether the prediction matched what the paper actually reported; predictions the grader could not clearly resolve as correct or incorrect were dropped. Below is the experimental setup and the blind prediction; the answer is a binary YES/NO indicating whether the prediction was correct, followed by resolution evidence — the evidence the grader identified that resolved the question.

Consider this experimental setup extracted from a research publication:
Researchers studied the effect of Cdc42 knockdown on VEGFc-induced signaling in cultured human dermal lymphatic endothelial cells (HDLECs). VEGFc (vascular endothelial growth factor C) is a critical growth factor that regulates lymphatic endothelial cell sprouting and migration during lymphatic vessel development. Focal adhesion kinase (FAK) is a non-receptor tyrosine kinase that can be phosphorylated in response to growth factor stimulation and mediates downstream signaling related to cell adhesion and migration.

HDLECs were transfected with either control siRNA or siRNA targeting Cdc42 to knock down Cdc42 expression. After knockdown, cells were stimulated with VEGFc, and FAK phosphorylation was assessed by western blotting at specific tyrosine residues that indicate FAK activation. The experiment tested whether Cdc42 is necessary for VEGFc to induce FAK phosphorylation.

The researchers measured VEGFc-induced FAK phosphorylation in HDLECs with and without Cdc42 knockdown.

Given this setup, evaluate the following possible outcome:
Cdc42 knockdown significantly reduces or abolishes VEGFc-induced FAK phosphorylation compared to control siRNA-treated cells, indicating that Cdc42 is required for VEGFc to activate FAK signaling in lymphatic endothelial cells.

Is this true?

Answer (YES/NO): YES